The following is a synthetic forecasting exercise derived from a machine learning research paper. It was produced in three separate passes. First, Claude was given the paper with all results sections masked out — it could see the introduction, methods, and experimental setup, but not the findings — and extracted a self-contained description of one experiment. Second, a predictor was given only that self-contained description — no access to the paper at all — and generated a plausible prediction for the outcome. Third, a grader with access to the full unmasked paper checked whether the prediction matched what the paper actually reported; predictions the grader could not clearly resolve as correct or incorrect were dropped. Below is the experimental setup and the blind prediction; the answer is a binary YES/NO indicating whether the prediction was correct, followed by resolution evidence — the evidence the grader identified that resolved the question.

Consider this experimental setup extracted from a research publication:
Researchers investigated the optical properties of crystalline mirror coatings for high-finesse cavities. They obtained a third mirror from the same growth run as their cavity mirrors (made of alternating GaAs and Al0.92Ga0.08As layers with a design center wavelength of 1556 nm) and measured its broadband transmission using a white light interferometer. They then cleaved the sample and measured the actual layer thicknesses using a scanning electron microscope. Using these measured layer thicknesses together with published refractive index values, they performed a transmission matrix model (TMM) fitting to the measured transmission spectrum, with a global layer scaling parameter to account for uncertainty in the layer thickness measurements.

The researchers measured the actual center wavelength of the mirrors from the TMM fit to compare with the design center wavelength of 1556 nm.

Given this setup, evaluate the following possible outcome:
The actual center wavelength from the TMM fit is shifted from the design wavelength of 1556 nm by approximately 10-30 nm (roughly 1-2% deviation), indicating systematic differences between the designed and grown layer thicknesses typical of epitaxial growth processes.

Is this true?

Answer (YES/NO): NO